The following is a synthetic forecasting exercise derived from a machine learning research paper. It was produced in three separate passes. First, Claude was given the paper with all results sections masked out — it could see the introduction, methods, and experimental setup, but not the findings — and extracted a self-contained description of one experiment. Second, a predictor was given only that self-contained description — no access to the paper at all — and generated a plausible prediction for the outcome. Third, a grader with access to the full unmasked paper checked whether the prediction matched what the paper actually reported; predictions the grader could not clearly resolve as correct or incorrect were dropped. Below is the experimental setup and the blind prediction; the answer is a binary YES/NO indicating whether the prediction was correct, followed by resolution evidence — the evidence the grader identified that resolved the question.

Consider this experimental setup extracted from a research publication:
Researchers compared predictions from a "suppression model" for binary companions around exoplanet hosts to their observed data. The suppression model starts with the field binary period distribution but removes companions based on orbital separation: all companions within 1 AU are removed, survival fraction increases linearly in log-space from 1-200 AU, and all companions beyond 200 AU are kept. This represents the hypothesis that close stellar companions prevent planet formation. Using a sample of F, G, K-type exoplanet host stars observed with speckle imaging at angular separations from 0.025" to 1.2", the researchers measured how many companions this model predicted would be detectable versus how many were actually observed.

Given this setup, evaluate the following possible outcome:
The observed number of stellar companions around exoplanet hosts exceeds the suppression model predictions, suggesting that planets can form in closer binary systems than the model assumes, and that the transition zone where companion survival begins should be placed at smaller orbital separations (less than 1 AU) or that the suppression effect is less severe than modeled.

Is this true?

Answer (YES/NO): NO